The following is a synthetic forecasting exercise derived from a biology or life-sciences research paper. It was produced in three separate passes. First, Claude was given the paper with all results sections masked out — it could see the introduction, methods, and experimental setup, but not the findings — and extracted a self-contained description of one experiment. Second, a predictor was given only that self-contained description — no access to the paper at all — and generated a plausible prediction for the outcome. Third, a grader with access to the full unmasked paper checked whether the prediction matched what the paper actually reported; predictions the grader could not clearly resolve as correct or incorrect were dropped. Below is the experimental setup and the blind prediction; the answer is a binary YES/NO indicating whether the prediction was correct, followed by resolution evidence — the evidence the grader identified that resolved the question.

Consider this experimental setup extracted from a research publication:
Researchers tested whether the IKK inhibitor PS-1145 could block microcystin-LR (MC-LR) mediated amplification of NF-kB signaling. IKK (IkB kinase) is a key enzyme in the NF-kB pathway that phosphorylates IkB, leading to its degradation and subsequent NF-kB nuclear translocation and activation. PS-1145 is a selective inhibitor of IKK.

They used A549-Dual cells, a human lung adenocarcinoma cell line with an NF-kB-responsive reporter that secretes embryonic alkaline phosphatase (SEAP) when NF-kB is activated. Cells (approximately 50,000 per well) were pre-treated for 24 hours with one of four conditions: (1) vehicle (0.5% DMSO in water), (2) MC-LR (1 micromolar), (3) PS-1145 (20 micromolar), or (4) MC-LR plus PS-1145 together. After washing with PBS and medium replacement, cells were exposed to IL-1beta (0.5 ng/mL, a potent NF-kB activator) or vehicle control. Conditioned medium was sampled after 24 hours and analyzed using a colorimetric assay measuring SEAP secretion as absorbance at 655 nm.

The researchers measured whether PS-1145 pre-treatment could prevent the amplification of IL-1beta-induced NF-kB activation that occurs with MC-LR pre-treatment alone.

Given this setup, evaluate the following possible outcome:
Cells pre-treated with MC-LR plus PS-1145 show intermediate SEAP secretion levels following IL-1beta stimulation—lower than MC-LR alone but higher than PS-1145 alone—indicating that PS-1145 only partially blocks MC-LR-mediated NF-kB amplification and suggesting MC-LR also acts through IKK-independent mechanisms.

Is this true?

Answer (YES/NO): NO